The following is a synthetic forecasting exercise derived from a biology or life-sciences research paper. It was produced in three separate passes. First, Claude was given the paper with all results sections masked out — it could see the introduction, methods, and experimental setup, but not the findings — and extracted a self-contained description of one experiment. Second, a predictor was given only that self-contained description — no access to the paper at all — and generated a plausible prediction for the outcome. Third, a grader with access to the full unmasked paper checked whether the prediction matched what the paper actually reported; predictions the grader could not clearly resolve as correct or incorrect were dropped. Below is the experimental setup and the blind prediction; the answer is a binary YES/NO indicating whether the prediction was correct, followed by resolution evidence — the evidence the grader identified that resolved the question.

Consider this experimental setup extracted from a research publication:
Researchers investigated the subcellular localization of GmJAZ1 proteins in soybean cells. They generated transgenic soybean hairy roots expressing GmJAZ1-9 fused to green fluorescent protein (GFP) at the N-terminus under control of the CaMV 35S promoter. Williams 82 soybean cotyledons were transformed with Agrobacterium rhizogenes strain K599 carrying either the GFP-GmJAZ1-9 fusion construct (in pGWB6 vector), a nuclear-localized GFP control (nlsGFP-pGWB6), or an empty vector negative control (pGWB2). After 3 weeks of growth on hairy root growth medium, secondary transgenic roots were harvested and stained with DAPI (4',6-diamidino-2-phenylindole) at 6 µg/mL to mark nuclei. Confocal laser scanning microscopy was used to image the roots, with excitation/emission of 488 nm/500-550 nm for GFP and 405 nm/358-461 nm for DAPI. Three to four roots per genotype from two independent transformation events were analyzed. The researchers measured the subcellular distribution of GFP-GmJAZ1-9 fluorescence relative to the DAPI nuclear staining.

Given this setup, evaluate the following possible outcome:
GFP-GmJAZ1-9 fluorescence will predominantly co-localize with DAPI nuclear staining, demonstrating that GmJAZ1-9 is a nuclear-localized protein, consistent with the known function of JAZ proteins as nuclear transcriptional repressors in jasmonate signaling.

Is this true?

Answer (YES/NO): YES